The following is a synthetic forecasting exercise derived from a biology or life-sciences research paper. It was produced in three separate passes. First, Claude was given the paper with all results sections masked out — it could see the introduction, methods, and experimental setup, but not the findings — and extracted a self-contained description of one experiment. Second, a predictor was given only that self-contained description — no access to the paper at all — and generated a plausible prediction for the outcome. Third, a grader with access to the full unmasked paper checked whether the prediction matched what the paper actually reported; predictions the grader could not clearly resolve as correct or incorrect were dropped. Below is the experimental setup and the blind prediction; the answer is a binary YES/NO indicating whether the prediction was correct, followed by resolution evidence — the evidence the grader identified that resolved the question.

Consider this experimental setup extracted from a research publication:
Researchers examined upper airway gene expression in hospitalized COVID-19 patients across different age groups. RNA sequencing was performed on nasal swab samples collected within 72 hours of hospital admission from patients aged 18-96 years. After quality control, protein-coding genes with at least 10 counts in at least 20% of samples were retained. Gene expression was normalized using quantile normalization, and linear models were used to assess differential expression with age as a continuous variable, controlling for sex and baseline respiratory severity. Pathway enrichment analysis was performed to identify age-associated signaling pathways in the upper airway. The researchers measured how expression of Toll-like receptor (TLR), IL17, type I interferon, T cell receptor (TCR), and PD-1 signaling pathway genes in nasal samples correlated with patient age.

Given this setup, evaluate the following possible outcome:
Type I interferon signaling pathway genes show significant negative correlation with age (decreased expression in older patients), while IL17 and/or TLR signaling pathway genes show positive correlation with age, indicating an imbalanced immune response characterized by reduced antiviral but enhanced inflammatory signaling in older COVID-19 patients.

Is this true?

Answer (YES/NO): NO